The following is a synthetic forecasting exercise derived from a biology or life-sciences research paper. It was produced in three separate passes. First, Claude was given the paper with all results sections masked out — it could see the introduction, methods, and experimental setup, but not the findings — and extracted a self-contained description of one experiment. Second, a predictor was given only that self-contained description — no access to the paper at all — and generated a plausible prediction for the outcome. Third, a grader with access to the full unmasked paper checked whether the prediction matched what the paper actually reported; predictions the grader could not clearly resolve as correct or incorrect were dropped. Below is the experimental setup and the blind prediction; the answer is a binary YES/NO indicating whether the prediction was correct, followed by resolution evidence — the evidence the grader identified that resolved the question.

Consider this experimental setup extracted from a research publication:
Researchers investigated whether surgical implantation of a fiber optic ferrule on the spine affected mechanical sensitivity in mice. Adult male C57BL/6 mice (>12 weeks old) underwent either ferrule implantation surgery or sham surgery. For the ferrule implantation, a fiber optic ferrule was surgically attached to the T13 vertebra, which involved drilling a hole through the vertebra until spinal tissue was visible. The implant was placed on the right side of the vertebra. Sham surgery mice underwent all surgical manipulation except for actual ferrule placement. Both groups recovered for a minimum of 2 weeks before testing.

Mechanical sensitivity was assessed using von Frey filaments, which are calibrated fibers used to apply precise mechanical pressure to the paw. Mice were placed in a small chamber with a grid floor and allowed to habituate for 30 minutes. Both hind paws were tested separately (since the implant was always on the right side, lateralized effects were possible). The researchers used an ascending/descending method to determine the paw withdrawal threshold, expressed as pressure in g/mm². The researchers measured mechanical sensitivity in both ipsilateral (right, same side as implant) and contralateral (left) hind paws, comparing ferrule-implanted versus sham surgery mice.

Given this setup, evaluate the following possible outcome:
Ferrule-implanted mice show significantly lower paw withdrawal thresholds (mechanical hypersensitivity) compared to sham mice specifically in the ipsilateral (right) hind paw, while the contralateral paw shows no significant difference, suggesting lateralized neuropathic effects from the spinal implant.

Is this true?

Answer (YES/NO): NO